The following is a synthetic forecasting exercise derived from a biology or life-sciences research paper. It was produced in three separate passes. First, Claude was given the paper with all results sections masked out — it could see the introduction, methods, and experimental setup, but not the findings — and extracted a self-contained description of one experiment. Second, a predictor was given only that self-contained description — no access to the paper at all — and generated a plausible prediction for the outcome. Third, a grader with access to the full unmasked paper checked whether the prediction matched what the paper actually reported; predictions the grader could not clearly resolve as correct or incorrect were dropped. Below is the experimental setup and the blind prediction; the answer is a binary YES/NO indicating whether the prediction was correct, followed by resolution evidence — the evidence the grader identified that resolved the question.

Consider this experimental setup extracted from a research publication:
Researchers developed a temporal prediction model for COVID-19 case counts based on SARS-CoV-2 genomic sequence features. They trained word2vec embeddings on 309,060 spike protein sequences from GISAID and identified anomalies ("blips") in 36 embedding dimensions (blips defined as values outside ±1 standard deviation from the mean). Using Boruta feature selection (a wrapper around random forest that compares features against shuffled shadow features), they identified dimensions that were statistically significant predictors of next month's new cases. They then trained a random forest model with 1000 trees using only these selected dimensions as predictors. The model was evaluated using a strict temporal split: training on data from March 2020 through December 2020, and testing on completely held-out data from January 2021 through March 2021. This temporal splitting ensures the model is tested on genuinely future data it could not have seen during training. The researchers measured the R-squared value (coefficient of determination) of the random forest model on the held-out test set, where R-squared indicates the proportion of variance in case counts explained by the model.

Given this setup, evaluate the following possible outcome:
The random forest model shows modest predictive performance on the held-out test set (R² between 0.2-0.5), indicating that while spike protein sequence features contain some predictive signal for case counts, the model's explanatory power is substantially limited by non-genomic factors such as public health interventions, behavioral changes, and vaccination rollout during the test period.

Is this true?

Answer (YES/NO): YES